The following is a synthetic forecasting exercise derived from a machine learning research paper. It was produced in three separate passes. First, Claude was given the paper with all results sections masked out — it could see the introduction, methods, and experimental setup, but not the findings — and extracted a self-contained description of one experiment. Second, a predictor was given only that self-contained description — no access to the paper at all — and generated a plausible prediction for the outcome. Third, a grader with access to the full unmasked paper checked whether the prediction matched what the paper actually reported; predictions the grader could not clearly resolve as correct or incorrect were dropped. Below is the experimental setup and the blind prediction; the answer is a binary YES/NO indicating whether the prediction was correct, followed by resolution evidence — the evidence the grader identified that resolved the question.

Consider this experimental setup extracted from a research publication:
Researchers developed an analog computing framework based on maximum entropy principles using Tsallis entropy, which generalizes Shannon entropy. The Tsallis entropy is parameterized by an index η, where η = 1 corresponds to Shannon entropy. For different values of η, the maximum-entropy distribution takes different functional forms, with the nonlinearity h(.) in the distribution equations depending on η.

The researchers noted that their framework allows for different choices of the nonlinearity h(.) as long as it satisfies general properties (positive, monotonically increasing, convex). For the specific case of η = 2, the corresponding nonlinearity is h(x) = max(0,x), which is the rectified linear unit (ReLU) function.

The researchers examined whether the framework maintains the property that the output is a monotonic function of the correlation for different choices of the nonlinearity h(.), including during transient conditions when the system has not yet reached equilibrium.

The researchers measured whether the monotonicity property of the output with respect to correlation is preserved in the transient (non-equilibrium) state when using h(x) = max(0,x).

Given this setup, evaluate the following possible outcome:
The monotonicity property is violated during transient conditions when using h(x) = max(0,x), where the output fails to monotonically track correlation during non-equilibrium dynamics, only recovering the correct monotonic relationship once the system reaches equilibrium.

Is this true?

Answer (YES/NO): NO